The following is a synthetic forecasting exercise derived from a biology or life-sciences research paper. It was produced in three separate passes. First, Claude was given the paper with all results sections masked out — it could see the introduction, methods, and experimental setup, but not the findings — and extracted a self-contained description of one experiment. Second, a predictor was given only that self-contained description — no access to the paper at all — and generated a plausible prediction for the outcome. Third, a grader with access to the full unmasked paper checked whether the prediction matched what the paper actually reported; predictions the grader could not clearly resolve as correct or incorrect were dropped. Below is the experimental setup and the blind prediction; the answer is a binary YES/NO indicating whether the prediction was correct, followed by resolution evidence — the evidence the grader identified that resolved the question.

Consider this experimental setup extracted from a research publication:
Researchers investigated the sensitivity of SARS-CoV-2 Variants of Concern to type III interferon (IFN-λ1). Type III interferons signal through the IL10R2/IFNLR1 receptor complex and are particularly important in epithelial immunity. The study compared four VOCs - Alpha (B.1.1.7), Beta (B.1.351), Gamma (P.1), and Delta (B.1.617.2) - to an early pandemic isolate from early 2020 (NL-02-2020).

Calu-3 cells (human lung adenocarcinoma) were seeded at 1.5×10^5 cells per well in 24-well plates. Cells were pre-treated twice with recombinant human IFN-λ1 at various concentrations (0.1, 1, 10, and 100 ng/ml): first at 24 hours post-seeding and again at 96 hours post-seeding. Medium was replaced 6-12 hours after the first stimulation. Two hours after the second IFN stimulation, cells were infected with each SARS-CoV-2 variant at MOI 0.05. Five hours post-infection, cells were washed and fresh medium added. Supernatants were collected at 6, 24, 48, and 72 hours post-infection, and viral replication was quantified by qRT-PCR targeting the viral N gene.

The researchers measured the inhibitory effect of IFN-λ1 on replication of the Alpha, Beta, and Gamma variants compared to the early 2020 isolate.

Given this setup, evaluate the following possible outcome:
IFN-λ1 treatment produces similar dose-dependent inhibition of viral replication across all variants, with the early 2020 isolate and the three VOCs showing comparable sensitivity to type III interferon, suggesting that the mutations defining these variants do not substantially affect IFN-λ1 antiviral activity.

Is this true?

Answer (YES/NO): NO